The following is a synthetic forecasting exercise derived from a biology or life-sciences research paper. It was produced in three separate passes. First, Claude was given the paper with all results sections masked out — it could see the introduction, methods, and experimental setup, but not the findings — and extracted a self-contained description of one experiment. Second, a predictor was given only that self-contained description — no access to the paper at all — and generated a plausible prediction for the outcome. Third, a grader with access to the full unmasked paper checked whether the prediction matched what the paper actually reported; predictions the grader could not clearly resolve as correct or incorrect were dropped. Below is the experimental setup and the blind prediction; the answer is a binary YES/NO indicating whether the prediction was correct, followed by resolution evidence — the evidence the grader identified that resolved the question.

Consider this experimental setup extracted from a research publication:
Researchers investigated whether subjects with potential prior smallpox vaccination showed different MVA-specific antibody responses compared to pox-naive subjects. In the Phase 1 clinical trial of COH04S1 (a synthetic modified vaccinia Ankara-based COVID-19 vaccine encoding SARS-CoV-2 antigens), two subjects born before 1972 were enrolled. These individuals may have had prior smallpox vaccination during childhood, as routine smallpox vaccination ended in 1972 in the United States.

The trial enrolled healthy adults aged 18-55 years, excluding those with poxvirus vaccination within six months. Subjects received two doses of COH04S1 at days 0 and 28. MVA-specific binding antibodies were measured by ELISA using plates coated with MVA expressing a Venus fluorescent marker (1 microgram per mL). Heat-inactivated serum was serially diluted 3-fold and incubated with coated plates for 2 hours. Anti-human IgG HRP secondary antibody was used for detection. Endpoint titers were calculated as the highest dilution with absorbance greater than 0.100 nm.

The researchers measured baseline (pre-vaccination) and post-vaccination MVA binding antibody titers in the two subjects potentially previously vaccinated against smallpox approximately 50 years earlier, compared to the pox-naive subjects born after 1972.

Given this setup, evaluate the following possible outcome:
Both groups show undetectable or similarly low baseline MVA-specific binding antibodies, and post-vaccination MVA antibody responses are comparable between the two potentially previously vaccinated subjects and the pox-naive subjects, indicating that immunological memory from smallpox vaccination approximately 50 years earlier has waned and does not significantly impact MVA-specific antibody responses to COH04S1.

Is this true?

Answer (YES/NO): NO